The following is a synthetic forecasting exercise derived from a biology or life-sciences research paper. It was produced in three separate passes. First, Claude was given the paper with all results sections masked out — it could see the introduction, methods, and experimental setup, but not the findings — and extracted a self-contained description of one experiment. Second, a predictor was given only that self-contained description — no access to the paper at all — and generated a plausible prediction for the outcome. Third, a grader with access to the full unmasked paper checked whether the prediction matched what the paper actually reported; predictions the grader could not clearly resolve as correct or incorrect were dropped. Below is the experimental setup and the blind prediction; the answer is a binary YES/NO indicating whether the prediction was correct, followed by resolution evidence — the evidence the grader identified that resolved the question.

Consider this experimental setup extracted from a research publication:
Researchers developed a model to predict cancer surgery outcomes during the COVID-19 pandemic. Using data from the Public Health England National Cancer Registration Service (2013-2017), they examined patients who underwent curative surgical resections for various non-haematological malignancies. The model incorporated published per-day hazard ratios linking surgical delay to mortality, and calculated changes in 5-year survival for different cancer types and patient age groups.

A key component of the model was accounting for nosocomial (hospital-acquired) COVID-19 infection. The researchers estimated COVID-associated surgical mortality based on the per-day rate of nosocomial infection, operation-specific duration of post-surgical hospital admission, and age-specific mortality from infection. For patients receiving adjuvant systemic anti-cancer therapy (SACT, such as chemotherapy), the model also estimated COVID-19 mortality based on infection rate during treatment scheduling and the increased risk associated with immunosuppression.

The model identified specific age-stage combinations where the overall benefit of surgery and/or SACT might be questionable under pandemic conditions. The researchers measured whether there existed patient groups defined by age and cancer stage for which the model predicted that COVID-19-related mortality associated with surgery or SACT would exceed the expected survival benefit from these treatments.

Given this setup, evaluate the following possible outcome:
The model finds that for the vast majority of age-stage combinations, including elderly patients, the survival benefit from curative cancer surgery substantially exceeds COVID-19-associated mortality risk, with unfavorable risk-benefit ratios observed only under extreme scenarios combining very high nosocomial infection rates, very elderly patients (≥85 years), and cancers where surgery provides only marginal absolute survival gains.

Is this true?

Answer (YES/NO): NO